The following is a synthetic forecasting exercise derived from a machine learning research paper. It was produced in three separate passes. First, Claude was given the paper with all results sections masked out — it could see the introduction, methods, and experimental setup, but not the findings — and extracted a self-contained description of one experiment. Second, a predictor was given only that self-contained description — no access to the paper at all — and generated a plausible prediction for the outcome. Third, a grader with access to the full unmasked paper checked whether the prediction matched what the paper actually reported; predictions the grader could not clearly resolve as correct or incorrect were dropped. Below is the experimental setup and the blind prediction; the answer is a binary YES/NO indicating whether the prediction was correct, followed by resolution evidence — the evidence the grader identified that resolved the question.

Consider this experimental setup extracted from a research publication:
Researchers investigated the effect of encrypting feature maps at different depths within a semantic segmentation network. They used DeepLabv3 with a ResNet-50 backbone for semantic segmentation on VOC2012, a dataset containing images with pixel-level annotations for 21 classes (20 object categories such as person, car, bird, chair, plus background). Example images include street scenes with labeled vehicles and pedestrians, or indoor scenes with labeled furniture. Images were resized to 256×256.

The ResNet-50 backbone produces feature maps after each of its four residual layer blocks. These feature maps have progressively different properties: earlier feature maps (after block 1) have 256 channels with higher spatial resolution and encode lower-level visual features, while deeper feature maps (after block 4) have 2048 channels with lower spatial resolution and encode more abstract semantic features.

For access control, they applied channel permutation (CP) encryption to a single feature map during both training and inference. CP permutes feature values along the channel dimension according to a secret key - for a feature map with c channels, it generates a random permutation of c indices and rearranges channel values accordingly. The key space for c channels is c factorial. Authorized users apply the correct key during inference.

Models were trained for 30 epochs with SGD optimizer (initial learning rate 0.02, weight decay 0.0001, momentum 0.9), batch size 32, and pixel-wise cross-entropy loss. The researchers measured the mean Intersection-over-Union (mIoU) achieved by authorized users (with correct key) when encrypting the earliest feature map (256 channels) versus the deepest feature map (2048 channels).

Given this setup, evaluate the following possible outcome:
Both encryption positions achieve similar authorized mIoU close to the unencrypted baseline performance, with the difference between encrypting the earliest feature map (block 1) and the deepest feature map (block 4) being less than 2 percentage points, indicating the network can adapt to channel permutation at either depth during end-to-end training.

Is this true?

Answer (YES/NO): NO